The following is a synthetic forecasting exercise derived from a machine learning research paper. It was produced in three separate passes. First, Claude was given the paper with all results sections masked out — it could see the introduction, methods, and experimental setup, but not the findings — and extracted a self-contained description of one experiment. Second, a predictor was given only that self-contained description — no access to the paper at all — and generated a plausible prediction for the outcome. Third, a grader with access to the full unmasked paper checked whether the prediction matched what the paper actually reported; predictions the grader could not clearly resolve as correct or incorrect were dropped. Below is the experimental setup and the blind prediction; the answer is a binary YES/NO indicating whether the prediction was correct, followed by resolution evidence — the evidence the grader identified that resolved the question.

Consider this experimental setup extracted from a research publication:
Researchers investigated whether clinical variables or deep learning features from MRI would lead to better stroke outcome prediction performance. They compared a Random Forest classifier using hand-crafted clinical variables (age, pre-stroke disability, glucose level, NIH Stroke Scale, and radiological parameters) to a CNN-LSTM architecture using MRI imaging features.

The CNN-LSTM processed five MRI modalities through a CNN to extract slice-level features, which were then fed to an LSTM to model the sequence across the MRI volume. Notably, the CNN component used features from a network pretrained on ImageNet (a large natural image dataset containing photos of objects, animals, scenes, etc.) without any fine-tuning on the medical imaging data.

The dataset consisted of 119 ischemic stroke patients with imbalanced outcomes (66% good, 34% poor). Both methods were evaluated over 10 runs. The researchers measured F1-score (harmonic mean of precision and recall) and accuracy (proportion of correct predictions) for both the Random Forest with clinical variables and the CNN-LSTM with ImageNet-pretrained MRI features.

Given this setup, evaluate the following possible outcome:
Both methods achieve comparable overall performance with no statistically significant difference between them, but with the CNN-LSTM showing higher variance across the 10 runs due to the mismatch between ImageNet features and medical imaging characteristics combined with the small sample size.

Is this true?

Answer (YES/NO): YES